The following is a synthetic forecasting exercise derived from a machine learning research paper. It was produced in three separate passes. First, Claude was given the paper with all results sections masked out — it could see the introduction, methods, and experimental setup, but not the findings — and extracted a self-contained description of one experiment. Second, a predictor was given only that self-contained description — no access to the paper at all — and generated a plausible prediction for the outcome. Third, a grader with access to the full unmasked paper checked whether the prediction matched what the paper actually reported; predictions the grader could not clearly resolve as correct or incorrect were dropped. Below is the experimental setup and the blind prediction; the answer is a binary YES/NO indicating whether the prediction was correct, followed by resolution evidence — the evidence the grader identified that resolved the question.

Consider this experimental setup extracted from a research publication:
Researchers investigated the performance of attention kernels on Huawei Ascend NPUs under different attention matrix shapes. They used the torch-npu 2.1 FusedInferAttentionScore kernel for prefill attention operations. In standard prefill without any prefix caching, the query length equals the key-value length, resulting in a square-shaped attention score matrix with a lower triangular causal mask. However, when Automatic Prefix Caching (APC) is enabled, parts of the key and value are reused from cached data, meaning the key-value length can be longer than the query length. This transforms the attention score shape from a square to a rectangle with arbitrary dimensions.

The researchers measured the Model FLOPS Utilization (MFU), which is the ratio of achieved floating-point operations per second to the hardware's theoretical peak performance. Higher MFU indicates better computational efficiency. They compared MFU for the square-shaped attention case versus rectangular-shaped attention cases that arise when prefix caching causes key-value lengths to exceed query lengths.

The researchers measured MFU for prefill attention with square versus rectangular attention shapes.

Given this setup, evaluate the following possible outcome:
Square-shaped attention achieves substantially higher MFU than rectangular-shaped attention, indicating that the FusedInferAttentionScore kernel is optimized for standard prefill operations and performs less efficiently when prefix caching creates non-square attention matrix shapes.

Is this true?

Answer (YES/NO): YES